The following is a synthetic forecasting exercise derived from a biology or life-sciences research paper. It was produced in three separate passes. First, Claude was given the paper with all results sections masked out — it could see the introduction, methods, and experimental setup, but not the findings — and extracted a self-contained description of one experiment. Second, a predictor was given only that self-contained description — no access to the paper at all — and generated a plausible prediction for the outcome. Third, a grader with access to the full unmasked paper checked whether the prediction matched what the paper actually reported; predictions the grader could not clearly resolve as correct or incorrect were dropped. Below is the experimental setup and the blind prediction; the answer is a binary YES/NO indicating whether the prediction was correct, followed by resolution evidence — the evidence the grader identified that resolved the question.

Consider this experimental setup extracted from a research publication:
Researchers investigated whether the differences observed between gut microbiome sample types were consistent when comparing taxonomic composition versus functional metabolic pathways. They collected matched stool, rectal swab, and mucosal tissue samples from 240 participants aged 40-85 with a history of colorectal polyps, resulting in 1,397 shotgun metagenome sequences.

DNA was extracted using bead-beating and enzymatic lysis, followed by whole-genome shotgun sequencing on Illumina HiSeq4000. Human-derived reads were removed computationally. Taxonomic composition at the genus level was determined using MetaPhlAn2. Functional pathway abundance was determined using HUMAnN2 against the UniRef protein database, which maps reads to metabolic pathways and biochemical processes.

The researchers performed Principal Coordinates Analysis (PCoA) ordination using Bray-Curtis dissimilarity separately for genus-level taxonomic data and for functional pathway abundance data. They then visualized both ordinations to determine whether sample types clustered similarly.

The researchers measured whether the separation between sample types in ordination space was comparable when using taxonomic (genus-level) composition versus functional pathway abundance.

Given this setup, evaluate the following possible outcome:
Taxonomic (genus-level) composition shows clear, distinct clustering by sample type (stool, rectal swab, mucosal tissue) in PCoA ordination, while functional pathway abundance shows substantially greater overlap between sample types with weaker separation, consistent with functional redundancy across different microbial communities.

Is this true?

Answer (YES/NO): NO